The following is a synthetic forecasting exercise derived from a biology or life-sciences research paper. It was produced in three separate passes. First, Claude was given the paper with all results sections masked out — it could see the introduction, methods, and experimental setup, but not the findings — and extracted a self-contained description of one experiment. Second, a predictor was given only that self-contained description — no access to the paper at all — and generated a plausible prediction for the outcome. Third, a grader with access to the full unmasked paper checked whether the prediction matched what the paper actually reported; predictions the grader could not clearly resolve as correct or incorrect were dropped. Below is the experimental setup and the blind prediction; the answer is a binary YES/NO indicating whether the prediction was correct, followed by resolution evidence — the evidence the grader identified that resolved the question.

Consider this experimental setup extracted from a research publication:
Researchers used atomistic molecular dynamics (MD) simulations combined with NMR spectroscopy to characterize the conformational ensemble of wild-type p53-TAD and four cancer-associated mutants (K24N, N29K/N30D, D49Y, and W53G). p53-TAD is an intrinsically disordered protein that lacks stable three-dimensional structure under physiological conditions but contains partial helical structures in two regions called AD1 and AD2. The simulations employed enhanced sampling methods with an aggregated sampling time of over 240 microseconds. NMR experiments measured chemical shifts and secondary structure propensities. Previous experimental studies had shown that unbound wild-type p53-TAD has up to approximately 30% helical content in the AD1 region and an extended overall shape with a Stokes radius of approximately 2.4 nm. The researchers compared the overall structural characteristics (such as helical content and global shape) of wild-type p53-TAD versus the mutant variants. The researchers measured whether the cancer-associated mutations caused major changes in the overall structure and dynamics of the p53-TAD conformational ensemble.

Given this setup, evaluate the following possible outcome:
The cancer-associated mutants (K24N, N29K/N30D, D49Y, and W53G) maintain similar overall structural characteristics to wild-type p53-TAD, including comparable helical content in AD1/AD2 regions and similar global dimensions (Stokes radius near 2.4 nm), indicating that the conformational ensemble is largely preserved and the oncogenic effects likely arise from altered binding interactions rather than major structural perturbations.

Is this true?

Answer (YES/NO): YES